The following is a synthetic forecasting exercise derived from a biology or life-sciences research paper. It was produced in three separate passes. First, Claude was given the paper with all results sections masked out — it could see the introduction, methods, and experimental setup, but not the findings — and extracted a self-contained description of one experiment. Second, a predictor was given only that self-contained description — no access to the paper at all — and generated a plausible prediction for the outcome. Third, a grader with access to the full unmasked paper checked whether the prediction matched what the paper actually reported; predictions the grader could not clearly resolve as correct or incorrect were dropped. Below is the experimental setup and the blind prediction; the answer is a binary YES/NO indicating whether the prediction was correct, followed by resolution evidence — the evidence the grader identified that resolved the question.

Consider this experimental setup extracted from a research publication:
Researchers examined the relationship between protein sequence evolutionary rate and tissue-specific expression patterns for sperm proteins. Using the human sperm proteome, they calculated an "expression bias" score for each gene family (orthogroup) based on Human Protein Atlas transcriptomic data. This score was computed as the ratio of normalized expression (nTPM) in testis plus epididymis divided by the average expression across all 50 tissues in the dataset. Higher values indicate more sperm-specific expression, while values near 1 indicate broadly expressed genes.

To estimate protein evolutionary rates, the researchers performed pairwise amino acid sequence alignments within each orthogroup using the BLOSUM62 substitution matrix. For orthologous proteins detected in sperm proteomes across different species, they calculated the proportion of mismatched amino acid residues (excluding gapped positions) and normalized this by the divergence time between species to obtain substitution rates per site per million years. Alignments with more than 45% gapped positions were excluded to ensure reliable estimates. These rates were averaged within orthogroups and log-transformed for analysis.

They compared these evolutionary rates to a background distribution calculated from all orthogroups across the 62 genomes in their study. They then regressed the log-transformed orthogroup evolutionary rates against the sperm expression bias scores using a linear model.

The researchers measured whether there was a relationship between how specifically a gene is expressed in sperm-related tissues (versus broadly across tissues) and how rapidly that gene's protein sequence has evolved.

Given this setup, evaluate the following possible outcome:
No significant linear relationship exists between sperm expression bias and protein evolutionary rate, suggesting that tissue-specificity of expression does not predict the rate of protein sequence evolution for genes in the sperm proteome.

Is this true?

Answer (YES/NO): NO